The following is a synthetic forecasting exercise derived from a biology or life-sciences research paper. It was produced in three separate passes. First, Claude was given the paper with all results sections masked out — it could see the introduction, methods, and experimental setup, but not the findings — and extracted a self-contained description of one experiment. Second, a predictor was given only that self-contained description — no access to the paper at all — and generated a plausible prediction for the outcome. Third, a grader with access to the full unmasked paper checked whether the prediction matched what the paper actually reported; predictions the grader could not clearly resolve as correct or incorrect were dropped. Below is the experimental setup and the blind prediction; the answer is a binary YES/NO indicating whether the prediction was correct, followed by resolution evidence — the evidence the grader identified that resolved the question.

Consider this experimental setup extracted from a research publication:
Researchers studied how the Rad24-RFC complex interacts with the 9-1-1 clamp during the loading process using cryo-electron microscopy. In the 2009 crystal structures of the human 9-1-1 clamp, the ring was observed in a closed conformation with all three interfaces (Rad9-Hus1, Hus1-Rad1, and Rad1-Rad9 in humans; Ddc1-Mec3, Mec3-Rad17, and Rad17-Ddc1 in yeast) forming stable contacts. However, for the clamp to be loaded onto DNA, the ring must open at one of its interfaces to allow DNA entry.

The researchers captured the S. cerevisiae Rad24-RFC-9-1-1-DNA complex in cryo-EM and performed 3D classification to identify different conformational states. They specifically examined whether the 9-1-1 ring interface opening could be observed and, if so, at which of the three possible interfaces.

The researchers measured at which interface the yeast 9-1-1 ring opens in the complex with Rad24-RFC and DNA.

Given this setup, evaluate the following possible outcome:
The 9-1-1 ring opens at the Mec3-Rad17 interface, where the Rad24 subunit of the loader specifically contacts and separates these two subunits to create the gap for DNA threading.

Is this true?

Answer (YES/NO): NO